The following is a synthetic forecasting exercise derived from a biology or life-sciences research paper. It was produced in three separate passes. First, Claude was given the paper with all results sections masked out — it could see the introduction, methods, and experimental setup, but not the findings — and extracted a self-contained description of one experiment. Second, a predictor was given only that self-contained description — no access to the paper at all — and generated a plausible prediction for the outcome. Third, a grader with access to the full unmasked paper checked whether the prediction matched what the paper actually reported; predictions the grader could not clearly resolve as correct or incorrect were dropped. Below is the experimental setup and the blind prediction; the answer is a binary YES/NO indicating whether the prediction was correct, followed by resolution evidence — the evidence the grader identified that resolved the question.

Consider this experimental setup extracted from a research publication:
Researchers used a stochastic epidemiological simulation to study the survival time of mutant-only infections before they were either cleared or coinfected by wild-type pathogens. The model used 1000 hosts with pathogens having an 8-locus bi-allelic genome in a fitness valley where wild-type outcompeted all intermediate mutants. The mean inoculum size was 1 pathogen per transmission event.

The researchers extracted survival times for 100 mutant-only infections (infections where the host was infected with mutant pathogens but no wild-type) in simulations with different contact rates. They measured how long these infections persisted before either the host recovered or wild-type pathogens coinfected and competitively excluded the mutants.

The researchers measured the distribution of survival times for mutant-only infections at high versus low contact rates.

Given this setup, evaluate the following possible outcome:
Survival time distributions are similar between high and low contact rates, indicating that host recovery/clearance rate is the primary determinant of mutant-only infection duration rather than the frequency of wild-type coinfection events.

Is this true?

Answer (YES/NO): NO